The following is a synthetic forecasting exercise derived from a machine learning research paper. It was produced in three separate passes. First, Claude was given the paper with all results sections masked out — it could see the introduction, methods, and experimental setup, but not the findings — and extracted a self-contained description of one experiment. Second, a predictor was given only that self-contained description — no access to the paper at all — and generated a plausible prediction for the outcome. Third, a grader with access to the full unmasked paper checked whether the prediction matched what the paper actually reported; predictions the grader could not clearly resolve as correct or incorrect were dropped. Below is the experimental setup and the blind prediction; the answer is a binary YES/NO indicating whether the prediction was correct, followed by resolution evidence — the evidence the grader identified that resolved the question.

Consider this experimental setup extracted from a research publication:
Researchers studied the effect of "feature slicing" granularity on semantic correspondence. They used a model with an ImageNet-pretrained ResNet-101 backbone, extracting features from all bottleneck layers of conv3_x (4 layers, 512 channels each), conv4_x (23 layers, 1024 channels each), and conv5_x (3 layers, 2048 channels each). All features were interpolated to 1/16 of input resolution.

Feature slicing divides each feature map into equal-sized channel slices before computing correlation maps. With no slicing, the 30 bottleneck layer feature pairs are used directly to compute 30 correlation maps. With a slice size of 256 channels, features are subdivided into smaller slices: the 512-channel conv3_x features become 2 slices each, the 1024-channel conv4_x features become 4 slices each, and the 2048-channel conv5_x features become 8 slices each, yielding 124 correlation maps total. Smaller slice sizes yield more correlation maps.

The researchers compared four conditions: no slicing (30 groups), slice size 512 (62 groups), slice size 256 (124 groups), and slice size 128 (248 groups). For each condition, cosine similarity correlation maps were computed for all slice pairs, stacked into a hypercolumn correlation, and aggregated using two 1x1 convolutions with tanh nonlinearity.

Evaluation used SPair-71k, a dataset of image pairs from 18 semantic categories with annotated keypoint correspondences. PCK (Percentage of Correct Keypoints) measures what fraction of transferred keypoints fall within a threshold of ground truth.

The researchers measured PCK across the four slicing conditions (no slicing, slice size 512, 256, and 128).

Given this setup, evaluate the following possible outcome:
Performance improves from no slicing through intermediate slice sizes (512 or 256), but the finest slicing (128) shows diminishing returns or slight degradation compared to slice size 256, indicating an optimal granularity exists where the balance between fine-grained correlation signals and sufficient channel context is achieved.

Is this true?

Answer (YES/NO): YES